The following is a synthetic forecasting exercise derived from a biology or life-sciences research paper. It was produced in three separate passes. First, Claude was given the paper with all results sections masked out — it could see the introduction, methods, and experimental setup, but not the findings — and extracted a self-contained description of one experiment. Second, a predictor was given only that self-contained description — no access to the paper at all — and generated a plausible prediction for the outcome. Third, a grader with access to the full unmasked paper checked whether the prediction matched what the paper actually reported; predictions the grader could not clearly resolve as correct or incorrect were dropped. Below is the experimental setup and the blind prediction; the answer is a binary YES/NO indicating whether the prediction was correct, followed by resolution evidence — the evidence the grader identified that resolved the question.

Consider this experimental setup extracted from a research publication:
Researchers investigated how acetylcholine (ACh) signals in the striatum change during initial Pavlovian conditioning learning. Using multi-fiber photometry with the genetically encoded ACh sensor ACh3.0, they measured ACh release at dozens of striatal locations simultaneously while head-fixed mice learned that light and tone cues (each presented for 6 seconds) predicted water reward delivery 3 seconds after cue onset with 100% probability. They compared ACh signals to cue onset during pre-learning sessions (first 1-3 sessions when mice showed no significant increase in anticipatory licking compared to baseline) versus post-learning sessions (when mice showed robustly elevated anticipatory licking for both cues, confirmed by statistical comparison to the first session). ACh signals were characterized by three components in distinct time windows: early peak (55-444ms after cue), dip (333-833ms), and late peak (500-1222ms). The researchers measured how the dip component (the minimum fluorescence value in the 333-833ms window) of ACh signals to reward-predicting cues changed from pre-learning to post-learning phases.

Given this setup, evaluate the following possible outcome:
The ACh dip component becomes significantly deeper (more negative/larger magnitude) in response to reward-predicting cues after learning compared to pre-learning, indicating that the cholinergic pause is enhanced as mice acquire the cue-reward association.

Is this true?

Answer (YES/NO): YES